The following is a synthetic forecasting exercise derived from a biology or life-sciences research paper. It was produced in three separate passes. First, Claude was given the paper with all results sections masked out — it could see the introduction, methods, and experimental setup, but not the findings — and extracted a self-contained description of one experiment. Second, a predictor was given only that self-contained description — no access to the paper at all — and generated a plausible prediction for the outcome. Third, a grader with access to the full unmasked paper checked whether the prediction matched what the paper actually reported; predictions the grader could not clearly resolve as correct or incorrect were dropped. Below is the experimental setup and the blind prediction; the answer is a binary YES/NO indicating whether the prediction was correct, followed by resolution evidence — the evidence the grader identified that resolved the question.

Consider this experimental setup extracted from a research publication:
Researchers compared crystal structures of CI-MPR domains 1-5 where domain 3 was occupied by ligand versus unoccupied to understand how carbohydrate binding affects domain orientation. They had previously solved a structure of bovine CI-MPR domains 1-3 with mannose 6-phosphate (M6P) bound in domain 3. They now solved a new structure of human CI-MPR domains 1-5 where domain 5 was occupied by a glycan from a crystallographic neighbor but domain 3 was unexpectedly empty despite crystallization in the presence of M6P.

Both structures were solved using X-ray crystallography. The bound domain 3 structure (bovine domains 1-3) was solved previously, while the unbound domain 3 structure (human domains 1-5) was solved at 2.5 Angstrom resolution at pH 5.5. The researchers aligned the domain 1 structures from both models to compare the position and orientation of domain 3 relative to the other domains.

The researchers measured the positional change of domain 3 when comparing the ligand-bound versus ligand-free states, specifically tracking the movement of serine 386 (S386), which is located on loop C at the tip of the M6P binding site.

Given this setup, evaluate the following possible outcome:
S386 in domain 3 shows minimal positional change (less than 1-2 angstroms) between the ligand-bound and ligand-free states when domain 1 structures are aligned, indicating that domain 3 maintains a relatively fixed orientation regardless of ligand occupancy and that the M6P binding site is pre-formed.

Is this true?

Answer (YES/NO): NO